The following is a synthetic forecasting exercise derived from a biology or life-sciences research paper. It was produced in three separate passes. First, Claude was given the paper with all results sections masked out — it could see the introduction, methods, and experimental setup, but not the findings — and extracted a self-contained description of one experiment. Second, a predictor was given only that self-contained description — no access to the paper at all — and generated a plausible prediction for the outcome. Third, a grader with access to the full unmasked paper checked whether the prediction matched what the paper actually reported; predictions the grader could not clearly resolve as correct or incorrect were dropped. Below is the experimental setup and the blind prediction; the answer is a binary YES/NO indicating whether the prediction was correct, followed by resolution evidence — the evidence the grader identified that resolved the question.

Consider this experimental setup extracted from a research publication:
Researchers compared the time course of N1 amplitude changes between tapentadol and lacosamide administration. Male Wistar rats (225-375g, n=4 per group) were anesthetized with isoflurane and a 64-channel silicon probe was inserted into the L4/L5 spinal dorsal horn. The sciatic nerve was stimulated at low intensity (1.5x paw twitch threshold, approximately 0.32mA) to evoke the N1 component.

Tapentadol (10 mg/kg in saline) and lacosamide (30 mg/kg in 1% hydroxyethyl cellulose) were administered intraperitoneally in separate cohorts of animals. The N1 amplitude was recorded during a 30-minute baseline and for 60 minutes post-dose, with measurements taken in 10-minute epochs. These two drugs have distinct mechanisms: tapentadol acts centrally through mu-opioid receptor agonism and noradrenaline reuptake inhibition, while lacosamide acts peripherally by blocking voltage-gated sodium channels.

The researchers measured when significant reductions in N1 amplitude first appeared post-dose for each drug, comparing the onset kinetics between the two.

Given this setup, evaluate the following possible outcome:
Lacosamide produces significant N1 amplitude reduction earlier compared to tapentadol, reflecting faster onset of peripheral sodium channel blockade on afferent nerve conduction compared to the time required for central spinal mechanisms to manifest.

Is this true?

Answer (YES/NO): NO